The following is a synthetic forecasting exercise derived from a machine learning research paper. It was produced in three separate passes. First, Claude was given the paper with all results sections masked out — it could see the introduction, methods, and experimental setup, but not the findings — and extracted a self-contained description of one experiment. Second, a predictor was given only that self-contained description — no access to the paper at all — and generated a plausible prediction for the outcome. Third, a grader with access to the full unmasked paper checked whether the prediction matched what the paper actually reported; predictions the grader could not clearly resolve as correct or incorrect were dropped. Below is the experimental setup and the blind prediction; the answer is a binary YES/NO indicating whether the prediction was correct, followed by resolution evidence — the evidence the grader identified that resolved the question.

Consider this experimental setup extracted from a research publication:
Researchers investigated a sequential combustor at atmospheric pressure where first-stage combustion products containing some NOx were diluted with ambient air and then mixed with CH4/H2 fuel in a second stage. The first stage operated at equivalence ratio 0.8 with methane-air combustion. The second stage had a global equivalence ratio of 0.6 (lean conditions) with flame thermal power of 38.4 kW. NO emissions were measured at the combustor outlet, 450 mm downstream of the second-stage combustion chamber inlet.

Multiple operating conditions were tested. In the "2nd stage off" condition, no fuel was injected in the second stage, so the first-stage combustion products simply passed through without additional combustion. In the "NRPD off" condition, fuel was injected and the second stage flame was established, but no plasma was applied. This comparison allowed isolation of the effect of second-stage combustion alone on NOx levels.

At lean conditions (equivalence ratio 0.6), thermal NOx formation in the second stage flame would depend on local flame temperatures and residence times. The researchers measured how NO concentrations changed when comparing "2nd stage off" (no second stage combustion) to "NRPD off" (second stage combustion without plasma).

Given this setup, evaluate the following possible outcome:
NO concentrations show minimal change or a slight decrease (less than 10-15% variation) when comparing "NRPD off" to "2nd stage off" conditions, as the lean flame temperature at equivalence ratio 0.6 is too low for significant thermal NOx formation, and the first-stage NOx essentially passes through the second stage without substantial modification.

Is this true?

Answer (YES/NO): NO